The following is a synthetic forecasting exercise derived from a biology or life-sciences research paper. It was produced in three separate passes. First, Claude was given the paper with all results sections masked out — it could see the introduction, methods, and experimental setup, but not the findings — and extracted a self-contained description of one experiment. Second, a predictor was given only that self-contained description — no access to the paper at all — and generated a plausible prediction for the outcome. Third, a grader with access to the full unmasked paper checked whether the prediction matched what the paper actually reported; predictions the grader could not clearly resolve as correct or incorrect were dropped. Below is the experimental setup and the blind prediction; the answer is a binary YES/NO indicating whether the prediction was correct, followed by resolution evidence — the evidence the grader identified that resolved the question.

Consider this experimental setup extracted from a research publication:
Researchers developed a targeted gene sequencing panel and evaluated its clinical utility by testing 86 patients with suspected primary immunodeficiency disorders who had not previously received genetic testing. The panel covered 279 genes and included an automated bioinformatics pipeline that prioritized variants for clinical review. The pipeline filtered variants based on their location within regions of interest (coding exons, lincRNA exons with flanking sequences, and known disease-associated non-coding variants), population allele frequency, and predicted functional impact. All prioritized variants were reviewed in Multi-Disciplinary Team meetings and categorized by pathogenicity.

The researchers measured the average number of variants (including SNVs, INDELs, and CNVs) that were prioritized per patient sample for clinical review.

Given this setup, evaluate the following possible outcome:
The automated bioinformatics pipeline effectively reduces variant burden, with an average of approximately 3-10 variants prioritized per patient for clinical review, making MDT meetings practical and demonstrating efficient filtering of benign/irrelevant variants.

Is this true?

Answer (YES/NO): YES